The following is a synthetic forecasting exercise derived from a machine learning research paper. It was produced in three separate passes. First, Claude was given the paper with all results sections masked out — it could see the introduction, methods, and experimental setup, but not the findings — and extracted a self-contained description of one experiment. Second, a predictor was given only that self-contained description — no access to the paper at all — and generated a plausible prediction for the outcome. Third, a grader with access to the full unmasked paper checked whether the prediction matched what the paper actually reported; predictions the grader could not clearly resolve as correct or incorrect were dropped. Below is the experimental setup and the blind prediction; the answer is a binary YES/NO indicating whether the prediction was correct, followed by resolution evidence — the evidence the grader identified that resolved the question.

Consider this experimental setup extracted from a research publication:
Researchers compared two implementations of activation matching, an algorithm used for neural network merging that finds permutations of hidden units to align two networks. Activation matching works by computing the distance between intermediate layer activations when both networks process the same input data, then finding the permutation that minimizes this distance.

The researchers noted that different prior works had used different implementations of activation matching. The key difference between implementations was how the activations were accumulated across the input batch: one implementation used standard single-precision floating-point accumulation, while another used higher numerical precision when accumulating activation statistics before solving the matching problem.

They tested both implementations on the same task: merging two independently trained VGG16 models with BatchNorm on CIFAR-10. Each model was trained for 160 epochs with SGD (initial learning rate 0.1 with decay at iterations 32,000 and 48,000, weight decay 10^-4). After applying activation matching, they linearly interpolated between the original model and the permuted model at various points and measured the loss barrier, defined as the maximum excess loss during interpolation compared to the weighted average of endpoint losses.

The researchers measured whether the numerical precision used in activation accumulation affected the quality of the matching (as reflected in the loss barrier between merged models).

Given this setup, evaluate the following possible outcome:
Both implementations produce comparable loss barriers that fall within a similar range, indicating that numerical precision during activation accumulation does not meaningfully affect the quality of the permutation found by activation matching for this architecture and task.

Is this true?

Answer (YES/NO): NO